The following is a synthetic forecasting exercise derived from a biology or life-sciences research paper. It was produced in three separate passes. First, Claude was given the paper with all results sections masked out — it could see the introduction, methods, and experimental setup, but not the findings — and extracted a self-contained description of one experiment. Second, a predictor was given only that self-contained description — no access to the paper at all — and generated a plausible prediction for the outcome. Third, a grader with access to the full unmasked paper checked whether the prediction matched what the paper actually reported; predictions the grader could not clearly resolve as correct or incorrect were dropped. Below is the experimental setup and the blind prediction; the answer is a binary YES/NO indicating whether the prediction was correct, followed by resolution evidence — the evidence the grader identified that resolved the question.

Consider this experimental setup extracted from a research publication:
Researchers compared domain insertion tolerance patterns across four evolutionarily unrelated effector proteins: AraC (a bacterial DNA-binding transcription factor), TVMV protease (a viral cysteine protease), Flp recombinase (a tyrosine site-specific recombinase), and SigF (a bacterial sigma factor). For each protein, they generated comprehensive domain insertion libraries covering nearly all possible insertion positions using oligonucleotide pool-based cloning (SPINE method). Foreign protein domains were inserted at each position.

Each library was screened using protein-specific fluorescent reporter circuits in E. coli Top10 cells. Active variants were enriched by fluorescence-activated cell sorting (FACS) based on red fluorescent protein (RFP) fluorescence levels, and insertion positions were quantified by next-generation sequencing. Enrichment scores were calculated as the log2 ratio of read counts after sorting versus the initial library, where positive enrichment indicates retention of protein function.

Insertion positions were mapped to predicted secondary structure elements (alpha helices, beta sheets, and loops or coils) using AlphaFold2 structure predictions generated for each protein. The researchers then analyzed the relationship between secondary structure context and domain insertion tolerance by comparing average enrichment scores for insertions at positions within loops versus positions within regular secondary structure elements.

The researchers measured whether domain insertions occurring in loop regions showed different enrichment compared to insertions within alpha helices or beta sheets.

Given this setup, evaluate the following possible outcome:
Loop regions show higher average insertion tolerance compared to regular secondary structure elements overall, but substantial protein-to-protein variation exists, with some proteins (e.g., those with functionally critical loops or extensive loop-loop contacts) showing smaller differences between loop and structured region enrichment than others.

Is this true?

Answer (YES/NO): NO